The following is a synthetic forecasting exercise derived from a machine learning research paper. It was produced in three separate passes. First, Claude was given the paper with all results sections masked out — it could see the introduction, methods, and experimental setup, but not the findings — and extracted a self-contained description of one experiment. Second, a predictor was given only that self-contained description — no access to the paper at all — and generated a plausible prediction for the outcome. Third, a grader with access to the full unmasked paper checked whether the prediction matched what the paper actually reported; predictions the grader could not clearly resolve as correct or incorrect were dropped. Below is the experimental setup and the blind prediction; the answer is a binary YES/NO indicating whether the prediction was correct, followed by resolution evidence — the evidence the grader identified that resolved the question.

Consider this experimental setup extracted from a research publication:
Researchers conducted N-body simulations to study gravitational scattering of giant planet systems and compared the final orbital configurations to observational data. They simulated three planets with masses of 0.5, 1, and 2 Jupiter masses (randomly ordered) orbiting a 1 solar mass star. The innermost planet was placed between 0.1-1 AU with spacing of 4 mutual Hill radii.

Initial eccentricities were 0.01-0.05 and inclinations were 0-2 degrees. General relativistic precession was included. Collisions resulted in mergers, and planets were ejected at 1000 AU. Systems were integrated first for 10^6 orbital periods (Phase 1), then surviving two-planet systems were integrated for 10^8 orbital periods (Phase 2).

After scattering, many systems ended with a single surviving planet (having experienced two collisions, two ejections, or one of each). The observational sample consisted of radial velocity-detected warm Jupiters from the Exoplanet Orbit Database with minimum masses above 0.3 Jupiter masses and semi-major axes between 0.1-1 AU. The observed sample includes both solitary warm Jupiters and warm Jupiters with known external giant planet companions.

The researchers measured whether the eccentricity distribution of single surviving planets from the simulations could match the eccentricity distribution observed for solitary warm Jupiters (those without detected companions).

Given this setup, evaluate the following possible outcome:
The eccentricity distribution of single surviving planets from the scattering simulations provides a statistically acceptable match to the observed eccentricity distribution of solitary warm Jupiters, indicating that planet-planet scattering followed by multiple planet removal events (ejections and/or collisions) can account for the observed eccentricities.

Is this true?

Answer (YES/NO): NO